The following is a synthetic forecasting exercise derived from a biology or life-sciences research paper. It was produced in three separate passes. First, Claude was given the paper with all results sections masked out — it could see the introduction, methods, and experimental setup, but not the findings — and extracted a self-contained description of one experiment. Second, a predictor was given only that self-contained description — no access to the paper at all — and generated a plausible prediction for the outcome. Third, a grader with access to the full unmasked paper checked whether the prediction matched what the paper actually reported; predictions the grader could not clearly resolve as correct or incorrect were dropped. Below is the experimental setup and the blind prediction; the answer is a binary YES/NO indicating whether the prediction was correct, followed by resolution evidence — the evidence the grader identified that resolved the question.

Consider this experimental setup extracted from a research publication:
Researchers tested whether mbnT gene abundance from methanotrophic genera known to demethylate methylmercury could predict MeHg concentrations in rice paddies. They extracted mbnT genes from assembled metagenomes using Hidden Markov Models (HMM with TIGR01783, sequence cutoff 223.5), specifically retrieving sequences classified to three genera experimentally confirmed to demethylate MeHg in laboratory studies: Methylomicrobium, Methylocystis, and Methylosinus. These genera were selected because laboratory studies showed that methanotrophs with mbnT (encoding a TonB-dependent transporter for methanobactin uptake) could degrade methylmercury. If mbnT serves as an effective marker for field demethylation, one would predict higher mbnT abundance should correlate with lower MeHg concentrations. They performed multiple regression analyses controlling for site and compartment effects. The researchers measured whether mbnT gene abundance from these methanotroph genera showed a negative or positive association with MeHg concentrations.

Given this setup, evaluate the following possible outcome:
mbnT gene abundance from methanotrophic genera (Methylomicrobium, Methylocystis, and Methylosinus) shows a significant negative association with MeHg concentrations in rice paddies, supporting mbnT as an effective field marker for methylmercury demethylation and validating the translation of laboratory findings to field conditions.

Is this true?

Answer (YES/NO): NO